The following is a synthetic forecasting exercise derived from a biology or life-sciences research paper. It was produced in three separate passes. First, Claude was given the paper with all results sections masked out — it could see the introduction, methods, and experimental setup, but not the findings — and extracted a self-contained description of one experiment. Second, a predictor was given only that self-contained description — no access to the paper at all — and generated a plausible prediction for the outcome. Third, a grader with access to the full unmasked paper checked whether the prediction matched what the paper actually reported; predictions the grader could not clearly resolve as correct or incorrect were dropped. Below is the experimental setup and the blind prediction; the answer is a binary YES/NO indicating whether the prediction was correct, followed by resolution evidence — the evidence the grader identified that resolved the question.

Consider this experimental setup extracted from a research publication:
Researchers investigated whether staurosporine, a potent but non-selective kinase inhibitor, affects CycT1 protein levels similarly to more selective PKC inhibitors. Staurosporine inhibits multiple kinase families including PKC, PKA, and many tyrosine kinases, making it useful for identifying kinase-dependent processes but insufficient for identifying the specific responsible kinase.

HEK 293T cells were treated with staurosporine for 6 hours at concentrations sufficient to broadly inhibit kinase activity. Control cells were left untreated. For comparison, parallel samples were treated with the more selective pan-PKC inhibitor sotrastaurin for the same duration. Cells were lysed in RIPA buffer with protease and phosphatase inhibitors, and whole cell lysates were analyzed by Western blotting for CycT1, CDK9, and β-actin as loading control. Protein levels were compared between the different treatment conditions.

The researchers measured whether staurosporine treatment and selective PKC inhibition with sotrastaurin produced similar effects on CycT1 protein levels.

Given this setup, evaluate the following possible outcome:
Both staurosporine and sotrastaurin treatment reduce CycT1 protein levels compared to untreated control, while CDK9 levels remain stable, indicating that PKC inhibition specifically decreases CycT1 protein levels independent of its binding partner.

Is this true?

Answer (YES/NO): YES